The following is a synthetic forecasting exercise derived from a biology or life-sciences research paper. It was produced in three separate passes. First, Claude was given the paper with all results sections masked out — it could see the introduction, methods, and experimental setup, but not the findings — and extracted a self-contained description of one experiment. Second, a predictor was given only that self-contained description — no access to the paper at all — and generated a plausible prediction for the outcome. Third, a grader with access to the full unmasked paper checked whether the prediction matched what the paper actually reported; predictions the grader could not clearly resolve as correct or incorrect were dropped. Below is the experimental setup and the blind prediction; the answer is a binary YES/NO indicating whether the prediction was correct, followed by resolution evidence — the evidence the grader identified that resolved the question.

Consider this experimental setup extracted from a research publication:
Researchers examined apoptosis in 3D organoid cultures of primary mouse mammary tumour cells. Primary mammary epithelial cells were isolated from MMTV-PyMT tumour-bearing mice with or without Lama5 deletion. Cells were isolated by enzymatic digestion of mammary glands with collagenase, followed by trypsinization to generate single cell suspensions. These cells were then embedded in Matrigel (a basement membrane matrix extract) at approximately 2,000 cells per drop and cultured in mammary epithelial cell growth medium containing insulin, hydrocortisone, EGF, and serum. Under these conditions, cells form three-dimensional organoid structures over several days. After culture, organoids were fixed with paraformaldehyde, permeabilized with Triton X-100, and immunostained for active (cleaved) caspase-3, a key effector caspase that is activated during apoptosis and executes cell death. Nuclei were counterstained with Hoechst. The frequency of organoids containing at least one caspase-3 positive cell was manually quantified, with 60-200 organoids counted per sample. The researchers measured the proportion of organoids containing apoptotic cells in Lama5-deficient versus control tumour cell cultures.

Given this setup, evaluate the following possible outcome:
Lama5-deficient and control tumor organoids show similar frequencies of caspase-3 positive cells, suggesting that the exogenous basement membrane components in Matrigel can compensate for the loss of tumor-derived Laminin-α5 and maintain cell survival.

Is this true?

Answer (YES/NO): NO